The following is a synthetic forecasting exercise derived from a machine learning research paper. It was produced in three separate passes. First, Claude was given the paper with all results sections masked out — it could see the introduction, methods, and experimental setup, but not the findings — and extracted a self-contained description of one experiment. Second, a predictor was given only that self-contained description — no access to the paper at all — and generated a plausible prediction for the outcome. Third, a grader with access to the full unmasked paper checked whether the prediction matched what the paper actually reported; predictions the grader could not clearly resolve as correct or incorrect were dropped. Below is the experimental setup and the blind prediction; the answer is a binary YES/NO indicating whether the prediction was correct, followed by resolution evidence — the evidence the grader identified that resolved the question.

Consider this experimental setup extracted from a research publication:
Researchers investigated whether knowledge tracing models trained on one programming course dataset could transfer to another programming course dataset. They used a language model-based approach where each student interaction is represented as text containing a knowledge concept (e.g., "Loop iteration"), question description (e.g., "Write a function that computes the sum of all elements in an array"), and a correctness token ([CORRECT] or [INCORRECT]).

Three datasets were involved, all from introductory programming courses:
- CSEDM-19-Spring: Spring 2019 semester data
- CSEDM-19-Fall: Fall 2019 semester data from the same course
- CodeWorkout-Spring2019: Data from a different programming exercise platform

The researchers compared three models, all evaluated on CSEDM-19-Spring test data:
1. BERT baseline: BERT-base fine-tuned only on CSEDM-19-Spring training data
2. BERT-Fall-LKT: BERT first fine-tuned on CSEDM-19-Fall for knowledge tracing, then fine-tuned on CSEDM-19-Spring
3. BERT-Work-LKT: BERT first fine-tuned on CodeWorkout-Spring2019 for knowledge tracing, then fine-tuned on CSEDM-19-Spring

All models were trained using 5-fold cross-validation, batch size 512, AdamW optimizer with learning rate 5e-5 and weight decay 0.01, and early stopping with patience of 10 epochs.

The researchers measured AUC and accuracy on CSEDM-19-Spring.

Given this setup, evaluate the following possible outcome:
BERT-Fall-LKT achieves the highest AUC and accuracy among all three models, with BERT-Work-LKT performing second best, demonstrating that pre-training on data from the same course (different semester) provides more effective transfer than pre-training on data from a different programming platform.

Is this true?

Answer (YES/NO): NO